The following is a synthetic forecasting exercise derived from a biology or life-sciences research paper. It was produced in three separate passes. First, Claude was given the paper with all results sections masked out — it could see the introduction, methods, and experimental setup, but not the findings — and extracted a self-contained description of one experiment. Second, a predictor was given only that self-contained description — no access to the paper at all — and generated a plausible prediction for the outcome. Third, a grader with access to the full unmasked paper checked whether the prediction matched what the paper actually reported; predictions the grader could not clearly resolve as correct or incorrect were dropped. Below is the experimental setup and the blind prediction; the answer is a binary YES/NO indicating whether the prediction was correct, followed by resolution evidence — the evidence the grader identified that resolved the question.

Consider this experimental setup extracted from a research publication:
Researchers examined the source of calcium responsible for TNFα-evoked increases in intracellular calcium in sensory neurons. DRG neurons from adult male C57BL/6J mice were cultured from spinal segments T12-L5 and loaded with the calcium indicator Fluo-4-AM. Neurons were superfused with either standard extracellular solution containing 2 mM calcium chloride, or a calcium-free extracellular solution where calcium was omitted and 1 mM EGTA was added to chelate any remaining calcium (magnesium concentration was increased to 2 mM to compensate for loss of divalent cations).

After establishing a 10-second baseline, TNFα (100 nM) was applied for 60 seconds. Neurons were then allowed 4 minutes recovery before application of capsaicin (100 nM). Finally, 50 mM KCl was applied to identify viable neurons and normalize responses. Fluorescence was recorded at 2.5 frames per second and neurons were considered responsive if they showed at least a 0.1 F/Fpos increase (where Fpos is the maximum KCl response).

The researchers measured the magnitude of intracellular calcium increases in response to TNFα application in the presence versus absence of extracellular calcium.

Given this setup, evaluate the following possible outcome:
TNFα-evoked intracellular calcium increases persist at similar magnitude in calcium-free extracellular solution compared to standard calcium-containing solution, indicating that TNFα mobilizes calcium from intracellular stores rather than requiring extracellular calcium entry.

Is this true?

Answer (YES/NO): NO